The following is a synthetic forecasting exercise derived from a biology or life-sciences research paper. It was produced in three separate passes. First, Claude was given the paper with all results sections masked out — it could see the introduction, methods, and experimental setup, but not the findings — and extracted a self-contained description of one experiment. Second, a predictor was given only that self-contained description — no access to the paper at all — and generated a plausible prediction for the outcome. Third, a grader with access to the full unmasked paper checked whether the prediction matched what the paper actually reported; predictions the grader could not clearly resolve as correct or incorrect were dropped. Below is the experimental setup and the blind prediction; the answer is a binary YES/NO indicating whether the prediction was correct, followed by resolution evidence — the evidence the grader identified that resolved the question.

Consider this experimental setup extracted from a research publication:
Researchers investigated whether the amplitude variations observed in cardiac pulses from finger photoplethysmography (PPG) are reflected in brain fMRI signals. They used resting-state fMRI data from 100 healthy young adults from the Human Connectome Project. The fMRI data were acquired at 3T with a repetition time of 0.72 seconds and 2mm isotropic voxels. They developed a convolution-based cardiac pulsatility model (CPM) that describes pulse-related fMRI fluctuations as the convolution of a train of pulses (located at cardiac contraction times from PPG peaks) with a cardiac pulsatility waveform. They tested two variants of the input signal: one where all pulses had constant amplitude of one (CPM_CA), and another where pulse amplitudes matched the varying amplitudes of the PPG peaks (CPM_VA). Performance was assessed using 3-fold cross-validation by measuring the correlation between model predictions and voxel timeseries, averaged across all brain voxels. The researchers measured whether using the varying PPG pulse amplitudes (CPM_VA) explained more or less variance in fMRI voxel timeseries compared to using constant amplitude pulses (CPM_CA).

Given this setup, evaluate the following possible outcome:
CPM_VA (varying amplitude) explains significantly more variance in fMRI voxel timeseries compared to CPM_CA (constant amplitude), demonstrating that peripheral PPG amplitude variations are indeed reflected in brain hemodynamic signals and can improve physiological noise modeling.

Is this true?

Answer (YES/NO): NO